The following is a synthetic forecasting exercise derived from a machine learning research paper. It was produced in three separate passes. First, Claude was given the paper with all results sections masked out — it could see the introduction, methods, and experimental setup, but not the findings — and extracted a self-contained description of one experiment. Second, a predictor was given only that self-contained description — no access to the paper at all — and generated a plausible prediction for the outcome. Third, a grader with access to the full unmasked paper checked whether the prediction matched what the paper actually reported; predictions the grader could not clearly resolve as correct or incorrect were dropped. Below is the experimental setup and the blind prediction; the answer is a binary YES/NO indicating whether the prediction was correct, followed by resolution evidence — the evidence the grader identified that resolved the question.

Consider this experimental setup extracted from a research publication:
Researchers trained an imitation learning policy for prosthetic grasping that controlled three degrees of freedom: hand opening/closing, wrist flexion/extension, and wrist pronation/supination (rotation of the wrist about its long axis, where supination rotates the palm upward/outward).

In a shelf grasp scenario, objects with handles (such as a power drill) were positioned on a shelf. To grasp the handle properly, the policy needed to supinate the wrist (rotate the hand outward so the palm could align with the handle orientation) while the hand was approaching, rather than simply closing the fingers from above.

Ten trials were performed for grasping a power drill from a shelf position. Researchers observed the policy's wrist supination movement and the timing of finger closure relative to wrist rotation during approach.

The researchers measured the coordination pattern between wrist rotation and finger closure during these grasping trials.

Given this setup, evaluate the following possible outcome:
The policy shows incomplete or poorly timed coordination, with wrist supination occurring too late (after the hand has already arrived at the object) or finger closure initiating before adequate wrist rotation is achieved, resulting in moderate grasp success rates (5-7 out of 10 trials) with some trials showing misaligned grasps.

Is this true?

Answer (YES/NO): NO